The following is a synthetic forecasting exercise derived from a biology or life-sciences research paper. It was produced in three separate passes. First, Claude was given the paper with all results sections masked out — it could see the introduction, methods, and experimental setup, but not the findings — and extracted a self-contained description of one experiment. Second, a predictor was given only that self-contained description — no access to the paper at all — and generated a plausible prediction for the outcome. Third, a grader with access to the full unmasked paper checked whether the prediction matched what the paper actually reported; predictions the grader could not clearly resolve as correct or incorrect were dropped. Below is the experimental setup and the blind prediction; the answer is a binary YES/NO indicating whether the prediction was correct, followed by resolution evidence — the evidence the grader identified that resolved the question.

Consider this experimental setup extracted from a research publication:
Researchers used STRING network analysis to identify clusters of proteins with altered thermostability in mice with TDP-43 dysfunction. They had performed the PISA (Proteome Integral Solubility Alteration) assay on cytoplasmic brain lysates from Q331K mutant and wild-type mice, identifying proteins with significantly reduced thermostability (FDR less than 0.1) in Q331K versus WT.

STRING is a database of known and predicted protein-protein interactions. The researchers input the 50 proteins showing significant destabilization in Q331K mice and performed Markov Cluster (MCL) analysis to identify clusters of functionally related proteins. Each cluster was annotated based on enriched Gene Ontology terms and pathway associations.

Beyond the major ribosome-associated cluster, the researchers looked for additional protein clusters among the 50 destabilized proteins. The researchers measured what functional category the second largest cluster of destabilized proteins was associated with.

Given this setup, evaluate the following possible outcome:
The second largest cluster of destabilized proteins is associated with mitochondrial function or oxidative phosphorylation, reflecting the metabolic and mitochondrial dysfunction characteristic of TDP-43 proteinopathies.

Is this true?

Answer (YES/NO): NO